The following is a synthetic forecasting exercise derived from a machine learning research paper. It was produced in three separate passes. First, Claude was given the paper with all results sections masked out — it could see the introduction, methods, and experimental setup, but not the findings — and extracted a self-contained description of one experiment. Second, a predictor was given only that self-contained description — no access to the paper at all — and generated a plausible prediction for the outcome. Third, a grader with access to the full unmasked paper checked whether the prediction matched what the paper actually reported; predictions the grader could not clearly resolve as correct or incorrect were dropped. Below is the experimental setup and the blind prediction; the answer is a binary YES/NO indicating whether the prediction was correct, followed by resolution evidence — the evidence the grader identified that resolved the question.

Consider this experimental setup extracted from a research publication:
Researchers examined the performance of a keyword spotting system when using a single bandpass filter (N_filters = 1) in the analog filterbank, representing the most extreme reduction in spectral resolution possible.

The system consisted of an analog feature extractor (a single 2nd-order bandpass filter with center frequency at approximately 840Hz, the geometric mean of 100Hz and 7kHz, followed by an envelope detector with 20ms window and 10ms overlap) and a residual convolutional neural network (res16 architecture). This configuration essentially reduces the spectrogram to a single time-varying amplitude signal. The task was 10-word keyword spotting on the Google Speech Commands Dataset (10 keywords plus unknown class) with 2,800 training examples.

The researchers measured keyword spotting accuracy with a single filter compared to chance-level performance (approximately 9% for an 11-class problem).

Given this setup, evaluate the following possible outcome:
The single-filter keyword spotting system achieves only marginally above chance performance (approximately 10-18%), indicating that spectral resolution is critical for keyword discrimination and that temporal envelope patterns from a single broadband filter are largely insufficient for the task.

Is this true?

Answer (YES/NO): NO